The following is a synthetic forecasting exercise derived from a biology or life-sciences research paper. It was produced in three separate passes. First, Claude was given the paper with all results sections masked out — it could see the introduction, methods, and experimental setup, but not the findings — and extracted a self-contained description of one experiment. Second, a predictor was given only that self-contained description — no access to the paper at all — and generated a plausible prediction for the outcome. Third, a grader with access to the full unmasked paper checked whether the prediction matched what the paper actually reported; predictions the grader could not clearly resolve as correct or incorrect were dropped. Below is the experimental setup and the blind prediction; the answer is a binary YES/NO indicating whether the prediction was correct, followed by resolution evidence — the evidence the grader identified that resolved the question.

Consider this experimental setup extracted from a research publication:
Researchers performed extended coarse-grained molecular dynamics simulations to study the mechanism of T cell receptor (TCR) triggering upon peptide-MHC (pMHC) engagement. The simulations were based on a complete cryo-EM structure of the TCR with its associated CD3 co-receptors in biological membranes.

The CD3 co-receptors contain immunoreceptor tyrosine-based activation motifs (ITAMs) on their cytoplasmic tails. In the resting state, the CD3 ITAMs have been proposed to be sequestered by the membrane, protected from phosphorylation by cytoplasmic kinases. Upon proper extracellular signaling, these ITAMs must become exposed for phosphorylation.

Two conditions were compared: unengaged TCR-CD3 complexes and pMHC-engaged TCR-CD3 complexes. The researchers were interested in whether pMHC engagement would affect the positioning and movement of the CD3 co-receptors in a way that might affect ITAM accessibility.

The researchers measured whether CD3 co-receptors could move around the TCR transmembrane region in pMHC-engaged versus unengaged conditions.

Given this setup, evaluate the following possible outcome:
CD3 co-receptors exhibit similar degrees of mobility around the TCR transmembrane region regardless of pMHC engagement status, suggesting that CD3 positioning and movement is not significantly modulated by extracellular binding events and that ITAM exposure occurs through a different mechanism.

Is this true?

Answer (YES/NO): NO